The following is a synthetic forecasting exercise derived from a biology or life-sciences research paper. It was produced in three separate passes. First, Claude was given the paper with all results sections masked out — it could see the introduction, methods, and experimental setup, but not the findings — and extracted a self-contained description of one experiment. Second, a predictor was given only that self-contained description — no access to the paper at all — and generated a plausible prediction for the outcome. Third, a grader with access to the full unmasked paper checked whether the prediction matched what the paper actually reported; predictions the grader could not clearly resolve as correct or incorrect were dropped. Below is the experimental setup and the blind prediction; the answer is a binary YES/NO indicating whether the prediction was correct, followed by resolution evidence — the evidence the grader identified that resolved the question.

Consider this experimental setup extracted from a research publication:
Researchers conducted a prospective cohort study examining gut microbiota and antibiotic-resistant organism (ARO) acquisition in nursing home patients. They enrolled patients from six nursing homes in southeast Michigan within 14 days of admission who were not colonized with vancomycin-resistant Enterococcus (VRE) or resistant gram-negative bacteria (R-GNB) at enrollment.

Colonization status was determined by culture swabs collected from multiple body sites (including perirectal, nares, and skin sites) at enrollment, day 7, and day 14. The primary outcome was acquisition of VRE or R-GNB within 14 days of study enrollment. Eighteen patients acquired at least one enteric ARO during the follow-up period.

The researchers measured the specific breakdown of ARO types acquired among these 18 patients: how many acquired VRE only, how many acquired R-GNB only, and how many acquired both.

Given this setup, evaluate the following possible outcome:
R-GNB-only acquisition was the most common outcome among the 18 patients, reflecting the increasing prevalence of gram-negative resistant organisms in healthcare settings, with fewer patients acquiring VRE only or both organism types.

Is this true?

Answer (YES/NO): YES